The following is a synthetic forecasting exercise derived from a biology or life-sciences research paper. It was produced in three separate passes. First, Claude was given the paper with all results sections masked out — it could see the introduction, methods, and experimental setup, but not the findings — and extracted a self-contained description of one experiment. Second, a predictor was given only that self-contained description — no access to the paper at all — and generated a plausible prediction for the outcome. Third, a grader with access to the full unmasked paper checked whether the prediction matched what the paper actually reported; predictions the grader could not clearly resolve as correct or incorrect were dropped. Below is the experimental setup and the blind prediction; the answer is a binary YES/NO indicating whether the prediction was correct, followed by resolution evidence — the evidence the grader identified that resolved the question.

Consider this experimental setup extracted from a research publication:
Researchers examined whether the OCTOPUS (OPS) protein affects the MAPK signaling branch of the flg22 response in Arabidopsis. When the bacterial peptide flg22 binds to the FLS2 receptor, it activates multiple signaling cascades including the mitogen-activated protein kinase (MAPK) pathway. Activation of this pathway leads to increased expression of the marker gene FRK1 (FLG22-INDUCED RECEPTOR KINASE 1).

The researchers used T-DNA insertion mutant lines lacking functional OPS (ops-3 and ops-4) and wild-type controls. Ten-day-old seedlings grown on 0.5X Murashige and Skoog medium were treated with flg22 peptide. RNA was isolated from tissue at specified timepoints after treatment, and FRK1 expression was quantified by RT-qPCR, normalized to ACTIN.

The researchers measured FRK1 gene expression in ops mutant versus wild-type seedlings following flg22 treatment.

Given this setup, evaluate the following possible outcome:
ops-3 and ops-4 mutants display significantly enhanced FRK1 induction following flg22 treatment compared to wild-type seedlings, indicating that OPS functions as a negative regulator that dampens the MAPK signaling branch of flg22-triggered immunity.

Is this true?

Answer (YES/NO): YES